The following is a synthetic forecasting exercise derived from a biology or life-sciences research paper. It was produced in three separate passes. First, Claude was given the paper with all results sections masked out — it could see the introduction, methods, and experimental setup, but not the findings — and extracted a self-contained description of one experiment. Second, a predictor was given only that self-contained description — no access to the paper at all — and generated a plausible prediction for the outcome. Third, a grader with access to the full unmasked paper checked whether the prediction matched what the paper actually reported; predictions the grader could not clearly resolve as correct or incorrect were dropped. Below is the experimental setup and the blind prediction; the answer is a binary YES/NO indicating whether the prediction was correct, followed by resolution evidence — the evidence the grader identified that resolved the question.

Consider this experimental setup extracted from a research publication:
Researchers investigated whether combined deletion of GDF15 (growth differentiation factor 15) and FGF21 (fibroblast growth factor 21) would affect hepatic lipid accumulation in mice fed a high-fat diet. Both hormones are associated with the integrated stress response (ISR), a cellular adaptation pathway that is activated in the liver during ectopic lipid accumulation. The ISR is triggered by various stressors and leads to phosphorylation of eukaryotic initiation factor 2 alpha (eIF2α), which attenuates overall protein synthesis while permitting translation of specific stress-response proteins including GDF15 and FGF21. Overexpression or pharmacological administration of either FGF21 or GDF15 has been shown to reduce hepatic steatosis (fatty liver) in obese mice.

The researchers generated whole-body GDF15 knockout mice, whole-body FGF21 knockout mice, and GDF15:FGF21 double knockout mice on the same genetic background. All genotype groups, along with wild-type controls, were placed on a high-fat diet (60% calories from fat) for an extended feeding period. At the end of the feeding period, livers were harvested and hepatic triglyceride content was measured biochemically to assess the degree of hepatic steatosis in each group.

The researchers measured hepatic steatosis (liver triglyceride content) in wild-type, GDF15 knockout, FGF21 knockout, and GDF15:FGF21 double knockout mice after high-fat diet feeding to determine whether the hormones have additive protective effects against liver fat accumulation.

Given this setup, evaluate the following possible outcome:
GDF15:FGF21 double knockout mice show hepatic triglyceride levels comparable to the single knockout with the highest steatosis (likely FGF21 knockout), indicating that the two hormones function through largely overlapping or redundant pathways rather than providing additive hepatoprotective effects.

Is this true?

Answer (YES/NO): NO